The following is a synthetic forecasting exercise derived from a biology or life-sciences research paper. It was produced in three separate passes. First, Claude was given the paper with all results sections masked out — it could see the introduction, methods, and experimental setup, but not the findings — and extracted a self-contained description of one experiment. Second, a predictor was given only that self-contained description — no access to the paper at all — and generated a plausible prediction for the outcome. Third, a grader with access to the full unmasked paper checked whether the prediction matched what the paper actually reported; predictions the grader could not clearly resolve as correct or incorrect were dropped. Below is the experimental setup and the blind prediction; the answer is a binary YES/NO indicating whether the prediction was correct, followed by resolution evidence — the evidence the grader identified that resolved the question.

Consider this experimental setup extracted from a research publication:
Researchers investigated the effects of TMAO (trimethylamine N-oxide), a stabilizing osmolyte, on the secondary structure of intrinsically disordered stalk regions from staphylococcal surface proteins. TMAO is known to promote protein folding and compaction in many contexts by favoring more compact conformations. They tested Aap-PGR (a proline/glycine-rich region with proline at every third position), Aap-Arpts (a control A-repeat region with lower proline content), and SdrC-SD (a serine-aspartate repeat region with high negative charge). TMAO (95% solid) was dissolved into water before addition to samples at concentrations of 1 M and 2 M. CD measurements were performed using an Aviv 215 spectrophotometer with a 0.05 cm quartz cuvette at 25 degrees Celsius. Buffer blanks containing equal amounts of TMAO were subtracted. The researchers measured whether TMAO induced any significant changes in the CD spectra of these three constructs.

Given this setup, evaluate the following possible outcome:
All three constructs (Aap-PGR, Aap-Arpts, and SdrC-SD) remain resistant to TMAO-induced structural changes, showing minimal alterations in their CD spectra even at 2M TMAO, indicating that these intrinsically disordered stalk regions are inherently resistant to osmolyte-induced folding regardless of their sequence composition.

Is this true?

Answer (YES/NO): YES